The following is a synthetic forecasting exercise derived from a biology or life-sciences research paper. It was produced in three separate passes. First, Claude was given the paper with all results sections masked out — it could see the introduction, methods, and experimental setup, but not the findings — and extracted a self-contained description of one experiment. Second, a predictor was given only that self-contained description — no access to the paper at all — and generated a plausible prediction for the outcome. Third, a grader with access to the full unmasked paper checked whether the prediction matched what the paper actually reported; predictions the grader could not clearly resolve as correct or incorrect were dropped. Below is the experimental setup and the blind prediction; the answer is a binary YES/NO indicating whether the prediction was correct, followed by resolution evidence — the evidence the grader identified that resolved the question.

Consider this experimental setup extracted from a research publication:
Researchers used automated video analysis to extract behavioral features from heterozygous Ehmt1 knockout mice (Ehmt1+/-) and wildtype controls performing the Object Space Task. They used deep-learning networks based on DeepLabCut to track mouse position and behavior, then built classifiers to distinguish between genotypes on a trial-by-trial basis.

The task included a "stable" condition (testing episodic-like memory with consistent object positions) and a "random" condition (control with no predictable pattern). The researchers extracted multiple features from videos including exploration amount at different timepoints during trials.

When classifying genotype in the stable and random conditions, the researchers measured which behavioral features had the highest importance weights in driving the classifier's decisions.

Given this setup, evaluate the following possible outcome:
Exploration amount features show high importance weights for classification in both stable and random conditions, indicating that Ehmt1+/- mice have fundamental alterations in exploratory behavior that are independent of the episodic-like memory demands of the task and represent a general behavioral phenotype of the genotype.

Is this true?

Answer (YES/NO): YES